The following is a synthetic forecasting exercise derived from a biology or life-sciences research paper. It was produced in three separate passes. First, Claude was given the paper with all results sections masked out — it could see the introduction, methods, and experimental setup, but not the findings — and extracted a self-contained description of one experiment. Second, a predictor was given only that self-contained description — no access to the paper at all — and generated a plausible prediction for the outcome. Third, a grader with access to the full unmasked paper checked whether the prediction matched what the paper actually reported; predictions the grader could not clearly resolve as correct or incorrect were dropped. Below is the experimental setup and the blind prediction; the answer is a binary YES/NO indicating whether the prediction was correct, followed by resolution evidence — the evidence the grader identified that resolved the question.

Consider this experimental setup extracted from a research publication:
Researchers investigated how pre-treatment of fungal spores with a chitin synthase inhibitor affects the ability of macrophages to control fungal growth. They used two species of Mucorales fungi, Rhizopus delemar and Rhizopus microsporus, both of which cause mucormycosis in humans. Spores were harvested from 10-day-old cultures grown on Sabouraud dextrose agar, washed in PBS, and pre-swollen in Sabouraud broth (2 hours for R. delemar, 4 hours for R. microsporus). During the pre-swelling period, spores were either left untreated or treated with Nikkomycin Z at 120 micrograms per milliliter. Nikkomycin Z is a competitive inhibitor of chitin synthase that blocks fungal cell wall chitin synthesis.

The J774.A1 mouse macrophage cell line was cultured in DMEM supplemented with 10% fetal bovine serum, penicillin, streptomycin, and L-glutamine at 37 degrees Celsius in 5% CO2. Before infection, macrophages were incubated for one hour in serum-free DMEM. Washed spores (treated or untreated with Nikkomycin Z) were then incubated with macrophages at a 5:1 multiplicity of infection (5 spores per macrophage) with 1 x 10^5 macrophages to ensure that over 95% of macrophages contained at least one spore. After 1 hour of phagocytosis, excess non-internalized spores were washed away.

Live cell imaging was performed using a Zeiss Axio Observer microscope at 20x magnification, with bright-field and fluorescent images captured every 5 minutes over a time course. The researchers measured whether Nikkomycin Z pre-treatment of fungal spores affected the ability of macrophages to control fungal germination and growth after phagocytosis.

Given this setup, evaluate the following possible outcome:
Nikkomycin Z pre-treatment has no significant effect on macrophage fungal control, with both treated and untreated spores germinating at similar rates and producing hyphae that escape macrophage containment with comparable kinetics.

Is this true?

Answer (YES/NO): NO